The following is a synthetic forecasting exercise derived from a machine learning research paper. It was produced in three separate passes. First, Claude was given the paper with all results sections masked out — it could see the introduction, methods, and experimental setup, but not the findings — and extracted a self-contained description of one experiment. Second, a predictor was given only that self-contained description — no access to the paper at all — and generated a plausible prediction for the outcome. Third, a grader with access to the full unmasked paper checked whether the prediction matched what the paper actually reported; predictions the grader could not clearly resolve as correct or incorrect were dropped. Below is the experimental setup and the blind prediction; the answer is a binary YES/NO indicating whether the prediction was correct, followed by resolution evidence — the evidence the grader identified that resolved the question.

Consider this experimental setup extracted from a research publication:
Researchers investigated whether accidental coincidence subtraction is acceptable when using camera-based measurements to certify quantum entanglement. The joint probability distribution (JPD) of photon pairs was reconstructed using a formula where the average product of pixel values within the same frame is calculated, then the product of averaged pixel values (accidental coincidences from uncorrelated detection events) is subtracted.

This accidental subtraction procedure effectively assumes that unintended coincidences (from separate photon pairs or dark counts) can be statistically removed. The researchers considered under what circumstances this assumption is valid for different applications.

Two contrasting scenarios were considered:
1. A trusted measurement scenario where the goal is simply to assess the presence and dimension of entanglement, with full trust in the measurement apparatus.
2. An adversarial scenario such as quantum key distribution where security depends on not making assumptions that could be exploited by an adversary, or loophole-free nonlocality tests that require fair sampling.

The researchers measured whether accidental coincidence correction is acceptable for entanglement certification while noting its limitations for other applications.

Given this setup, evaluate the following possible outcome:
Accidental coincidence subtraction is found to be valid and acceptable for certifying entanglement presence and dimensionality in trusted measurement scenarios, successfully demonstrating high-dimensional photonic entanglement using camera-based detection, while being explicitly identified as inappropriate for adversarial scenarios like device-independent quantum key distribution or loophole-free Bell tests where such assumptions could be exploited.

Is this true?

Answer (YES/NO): YES